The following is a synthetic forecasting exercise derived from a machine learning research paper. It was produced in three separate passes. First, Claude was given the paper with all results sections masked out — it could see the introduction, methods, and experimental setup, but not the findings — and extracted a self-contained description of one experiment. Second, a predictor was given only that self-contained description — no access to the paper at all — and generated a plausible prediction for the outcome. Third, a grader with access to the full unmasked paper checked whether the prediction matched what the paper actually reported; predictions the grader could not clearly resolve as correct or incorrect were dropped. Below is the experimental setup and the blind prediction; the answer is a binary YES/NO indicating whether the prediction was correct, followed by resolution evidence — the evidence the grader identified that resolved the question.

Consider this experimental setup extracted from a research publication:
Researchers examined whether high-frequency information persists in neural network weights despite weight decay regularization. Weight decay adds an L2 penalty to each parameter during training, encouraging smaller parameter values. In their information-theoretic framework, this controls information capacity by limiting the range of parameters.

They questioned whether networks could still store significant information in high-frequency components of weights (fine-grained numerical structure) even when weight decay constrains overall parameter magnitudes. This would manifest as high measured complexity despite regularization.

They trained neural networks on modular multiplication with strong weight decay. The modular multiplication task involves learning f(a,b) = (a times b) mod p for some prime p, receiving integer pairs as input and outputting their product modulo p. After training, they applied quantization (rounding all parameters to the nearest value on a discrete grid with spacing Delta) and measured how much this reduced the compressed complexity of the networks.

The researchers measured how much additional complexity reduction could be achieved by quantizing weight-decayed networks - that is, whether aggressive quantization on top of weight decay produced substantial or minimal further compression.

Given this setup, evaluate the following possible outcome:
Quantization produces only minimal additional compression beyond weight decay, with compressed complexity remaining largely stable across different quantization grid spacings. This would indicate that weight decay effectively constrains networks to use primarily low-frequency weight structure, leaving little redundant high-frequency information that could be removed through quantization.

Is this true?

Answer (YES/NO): NO